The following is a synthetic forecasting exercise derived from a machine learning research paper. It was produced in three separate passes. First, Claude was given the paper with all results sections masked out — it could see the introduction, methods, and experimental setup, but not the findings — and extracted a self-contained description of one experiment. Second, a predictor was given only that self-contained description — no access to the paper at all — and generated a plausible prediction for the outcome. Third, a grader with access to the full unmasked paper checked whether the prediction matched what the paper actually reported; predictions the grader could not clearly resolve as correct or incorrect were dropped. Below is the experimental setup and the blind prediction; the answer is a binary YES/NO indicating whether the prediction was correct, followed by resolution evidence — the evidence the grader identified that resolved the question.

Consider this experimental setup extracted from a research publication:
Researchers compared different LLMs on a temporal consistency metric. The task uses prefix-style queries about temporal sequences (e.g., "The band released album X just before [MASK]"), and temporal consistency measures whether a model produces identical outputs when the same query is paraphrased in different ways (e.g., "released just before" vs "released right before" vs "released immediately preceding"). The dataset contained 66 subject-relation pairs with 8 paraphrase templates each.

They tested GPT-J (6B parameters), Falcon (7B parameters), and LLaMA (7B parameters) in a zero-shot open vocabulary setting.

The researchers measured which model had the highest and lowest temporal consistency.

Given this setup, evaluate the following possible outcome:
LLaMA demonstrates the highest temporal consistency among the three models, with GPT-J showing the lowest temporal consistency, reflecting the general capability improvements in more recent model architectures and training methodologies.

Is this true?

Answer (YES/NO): NO